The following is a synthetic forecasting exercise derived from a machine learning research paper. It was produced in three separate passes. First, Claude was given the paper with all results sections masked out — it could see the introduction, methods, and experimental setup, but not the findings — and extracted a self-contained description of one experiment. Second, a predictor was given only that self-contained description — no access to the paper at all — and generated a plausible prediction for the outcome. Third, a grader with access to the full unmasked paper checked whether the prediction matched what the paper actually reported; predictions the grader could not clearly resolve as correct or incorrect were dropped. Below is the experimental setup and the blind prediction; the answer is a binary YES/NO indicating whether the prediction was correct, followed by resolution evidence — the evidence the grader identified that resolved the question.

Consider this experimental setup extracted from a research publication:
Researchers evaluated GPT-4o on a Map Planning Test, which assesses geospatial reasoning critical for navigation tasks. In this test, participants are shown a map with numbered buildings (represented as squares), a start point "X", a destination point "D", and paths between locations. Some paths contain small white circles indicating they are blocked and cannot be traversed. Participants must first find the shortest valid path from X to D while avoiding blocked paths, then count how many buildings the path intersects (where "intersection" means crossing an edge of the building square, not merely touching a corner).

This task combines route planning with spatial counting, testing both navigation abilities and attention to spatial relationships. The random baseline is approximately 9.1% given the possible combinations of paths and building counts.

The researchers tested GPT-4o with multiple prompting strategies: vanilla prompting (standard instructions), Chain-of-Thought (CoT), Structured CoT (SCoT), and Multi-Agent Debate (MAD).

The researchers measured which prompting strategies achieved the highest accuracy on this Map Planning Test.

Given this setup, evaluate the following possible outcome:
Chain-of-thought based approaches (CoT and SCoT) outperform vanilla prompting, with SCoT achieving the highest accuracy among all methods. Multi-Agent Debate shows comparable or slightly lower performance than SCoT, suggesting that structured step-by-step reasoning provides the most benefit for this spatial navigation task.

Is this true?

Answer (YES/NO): NO